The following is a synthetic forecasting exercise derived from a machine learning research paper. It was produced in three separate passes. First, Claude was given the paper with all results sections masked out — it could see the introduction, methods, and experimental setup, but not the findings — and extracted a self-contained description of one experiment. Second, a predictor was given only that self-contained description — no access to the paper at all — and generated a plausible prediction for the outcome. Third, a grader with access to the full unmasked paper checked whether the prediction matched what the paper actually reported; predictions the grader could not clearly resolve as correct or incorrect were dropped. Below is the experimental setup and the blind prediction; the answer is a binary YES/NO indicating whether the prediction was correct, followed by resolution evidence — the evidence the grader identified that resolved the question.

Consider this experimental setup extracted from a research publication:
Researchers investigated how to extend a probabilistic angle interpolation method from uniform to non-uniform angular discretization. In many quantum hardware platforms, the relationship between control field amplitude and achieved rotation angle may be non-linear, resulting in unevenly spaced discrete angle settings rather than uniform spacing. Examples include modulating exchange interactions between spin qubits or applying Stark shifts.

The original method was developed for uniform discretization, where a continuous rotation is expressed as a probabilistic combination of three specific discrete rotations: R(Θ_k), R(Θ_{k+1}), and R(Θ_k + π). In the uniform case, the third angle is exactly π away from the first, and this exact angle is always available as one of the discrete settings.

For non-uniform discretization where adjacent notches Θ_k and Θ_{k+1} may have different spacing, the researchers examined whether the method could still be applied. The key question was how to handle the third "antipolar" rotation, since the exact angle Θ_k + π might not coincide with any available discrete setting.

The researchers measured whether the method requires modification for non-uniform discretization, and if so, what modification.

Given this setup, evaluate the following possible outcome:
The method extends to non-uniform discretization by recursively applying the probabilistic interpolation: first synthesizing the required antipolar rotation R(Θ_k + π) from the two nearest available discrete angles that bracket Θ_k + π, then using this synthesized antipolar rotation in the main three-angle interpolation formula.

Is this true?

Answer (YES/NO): NO